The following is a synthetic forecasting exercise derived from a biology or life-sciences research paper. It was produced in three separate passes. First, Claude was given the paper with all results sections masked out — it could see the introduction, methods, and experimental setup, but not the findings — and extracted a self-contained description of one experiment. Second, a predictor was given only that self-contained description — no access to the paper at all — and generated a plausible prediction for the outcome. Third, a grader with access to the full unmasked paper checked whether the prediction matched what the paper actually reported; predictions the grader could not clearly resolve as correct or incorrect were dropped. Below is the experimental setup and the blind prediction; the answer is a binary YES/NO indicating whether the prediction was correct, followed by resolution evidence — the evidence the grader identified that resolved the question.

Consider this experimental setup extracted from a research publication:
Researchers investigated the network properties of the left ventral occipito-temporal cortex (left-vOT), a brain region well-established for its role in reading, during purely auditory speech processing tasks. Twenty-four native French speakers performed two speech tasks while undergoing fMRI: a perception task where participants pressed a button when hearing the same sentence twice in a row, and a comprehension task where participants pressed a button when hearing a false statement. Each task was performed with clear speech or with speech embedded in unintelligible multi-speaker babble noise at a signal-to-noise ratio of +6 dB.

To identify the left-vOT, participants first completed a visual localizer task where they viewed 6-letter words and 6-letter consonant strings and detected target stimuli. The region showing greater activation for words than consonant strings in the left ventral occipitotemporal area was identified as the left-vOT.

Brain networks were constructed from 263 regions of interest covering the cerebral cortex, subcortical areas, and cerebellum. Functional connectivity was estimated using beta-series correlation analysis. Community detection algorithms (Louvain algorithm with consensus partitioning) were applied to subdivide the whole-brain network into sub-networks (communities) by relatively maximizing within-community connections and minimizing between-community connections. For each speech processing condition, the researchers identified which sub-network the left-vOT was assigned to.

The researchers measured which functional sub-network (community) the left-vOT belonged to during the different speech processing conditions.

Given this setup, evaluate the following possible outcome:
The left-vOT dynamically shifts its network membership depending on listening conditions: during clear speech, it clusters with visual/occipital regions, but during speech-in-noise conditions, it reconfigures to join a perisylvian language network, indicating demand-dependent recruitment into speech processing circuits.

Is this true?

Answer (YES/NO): NO